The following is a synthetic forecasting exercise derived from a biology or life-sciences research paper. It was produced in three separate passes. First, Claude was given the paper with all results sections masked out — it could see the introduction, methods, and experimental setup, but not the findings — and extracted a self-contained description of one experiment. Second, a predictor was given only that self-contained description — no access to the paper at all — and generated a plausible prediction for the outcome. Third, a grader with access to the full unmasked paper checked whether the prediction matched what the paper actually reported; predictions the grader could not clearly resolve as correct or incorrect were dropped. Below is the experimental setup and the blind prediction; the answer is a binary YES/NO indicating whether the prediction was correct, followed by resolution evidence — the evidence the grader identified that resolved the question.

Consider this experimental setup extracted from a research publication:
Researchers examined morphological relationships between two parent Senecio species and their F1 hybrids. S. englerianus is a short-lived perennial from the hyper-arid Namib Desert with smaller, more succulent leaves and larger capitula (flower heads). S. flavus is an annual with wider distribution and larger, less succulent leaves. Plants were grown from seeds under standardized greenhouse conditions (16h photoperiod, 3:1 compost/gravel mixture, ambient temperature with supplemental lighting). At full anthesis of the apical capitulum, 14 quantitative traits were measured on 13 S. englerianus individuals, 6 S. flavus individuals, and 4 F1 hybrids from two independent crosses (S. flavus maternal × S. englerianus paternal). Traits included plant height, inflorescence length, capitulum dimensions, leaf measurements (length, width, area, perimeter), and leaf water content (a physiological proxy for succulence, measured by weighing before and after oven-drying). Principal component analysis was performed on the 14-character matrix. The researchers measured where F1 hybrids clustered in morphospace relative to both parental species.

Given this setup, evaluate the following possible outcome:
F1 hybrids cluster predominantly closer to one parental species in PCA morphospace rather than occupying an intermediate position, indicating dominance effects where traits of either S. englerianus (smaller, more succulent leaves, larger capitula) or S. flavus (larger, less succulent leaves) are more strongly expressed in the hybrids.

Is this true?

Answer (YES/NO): NO